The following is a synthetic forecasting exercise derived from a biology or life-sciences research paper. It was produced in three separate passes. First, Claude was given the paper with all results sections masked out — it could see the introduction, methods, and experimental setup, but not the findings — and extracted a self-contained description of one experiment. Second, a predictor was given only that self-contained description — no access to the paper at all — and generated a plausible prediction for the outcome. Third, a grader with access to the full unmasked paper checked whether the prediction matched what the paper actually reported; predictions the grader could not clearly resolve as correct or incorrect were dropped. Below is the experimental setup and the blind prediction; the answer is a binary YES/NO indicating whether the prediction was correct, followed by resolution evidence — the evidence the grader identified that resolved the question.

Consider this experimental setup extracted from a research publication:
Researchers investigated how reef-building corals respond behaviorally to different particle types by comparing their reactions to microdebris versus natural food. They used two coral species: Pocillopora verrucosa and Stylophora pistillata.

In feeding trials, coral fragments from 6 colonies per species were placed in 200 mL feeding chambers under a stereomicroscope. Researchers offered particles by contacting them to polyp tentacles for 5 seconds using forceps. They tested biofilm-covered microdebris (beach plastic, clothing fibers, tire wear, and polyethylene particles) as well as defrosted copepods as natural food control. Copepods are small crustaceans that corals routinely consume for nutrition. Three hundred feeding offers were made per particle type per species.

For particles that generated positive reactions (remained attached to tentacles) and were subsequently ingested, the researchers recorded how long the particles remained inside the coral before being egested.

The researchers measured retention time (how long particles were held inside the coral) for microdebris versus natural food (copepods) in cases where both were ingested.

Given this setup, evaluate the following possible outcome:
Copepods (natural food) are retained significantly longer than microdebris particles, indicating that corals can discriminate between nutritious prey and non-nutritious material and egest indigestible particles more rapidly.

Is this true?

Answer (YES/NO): YES